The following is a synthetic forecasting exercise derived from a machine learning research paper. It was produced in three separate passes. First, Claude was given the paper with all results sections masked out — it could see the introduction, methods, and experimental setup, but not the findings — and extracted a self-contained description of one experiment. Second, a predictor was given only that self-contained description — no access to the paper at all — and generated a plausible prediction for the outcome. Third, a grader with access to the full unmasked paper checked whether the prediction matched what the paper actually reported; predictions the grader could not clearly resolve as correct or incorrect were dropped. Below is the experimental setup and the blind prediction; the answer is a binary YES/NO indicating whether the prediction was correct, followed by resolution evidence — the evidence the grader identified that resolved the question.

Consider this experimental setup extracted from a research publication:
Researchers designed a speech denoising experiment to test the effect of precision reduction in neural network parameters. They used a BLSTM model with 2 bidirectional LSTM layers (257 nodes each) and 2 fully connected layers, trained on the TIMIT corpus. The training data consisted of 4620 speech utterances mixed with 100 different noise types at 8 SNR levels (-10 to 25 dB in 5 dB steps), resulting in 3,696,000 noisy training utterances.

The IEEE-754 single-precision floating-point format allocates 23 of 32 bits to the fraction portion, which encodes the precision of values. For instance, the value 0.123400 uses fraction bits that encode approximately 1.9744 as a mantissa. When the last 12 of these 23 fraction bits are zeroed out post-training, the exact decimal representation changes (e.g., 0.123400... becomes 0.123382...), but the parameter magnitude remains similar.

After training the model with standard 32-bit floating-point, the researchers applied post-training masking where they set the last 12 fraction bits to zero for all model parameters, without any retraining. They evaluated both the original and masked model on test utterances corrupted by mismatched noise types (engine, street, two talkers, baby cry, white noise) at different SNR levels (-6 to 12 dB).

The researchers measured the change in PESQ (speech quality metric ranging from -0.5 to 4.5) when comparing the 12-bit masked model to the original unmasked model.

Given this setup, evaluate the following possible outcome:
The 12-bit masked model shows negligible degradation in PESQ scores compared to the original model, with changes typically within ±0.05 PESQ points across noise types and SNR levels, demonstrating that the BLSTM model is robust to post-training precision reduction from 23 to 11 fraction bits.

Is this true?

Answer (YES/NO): YES